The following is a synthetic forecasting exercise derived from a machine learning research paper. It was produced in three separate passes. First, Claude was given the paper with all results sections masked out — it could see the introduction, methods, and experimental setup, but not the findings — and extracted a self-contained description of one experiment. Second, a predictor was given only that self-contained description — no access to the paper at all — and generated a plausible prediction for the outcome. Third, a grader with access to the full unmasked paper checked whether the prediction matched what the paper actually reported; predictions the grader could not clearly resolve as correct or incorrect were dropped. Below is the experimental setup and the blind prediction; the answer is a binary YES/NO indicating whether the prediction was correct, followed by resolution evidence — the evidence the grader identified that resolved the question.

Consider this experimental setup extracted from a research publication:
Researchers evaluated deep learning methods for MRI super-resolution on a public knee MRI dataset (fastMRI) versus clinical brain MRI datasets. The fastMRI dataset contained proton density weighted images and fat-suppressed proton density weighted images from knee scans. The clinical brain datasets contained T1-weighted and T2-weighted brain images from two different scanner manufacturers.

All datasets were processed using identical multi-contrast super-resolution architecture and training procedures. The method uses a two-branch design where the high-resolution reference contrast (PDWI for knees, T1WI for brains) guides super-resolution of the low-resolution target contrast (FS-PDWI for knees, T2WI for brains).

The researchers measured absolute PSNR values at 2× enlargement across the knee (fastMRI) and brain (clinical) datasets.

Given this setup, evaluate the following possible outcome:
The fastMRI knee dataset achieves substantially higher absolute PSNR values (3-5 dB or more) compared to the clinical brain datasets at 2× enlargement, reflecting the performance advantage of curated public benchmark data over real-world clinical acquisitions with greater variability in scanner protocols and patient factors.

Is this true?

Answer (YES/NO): NO